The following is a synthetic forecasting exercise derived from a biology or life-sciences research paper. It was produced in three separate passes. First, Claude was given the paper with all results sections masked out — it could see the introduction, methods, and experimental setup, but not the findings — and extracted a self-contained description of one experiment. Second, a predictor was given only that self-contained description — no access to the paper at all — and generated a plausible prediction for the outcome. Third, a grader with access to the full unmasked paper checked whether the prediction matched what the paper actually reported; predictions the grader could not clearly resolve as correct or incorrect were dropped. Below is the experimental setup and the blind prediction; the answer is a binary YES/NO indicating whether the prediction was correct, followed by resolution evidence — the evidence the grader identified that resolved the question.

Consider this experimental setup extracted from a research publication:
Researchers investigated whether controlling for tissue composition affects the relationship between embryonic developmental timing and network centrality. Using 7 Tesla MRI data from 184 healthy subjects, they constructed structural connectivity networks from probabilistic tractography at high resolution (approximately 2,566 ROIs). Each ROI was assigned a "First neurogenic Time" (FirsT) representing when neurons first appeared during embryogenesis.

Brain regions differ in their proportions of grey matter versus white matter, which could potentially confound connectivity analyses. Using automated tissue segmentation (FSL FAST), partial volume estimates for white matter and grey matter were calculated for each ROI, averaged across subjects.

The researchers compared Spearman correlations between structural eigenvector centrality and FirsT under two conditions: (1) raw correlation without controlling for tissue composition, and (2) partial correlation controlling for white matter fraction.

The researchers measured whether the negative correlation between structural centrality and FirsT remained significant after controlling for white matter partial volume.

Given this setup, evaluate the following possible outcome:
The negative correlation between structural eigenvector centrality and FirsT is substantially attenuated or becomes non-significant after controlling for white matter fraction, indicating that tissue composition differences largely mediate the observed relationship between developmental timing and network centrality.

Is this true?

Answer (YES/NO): NO